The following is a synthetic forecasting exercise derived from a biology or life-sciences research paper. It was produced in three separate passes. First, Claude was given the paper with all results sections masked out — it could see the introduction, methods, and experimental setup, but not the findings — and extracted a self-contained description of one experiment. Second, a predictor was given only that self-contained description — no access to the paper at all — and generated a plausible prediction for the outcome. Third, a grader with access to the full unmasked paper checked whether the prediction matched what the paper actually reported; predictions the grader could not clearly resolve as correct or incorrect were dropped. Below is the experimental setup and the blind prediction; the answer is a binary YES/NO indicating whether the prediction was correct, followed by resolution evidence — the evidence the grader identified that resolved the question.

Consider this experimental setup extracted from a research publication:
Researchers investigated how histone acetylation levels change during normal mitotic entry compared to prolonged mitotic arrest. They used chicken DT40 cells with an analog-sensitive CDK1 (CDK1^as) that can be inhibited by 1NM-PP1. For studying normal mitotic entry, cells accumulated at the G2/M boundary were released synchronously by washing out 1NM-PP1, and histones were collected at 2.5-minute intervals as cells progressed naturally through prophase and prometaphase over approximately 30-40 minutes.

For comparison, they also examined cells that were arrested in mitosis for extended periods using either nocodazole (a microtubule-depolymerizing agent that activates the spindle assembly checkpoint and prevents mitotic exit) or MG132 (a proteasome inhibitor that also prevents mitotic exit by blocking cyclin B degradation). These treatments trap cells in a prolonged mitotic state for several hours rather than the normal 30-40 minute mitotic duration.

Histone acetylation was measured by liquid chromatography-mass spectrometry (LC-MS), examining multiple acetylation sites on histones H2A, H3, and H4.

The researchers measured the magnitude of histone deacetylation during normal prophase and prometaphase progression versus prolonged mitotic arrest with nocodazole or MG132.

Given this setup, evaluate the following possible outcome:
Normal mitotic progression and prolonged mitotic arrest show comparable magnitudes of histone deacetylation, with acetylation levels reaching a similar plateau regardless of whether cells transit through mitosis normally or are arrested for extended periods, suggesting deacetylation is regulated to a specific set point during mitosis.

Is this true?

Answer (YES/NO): NO